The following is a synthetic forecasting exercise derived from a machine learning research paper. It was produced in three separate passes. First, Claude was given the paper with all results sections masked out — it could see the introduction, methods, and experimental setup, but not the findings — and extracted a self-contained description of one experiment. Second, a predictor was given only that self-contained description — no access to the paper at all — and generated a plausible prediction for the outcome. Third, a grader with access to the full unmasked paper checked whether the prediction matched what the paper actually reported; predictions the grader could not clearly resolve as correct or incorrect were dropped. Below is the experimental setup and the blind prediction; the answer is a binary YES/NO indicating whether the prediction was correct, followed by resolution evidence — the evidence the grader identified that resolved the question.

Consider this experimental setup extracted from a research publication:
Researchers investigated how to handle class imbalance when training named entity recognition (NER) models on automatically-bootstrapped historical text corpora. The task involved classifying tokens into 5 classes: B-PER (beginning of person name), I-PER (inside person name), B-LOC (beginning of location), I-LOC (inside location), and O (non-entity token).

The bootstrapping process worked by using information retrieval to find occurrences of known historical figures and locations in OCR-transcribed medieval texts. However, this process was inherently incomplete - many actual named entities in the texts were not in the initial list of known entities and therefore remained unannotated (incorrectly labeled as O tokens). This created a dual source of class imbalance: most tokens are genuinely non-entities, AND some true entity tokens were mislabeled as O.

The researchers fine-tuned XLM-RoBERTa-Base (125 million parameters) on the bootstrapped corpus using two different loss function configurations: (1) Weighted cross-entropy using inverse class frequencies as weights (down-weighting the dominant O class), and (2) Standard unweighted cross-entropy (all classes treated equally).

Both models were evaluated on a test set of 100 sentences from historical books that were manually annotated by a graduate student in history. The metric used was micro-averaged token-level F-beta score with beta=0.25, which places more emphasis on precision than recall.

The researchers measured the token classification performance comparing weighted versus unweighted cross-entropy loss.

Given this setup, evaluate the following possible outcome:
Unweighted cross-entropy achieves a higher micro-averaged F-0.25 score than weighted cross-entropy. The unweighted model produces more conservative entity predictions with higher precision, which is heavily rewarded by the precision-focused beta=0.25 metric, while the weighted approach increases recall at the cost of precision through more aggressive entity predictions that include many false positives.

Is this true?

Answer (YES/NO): NO